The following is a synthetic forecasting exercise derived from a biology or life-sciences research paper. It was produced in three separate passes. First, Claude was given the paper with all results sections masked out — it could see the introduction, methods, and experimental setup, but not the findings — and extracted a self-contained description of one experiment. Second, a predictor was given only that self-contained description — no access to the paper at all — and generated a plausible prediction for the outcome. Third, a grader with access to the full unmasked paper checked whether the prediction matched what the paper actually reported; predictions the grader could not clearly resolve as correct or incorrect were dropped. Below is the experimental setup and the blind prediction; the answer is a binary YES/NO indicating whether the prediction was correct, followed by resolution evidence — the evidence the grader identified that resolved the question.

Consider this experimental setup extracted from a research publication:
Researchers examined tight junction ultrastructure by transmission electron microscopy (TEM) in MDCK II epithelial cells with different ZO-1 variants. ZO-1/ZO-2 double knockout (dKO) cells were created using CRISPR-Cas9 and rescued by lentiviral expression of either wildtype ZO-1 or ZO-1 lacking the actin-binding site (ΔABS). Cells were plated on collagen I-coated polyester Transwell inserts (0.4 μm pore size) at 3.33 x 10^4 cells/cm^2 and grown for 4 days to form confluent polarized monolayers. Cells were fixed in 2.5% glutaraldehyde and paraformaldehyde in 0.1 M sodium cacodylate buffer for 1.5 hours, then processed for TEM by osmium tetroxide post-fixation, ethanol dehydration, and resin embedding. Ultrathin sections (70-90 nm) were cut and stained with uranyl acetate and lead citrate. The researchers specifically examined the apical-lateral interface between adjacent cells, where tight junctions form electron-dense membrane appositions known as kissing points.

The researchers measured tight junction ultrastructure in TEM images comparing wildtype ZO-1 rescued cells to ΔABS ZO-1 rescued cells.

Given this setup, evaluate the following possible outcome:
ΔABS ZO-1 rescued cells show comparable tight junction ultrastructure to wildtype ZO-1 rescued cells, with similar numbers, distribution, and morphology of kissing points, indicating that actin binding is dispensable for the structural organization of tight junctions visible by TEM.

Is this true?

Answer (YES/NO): NO